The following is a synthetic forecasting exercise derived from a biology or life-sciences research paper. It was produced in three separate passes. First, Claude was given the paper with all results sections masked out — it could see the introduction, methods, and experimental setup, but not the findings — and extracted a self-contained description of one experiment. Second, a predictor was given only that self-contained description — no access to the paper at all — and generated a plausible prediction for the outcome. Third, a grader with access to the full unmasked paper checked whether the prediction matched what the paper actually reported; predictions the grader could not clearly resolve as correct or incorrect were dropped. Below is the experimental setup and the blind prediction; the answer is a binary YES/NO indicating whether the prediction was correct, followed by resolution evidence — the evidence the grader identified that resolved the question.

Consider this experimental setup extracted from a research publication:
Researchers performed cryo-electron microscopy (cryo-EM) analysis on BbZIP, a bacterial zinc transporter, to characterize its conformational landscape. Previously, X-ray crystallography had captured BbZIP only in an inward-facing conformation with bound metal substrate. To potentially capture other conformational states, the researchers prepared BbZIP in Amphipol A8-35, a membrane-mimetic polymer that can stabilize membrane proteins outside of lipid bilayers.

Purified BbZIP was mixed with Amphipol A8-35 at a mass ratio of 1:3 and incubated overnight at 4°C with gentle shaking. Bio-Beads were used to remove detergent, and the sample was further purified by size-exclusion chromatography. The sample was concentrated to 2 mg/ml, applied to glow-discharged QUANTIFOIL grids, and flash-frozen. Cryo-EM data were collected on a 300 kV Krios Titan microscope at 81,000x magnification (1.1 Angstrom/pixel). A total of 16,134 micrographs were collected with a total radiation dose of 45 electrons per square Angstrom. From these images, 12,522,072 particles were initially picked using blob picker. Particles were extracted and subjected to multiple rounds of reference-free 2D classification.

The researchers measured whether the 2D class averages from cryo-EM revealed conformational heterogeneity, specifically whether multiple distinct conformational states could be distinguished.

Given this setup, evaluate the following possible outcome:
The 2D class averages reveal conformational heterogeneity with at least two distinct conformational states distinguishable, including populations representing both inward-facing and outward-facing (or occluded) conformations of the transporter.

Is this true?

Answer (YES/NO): NO